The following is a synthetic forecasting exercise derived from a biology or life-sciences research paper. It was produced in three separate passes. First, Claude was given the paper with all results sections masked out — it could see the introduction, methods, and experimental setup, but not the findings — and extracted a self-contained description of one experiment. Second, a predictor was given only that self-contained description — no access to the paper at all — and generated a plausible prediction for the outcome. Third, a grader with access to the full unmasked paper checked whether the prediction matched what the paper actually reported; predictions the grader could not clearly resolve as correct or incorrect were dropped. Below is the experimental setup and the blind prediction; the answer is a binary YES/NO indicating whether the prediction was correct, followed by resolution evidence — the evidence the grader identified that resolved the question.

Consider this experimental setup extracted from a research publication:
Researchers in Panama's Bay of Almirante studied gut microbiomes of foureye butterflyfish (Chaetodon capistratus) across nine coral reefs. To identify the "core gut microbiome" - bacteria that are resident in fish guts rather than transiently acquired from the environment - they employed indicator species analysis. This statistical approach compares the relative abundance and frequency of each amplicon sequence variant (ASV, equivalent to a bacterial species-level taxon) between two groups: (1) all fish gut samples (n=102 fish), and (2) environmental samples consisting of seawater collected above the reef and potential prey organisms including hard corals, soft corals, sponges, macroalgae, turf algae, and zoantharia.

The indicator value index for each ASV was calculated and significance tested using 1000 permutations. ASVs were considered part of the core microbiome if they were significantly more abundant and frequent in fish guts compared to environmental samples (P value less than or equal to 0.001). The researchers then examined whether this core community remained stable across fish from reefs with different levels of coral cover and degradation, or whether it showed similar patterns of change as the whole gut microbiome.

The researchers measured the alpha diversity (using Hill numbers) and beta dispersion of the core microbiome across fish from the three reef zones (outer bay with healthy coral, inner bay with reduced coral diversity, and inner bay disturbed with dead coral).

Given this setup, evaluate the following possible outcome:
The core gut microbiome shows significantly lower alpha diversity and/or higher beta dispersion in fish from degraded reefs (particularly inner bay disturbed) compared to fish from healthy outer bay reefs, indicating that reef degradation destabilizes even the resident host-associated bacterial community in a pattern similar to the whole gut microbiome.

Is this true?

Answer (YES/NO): NO